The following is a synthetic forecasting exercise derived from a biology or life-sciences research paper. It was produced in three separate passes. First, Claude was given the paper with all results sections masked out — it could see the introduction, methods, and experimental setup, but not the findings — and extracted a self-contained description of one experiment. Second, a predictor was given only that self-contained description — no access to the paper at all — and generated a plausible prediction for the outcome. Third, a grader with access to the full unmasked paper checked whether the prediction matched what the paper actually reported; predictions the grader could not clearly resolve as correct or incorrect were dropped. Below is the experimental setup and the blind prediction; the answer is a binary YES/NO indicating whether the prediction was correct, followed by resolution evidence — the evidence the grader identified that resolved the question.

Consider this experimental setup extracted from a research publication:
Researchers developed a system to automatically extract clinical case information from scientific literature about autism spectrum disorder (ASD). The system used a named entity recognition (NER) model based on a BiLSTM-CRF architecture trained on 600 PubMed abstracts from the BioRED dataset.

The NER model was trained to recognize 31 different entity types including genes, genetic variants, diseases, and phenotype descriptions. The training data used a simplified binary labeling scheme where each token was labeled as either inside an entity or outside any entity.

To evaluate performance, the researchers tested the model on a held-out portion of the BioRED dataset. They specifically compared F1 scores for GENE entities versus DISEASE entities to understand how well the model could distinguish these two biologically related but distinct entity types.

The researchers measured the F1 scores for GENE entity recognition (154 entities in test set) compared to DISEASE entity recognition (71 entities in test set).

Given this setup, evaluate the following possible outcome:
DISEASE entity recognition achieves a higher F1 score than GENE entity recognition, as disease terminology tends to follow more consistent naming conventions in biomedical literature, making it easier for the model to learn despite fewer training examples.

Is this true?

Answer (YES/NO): NO